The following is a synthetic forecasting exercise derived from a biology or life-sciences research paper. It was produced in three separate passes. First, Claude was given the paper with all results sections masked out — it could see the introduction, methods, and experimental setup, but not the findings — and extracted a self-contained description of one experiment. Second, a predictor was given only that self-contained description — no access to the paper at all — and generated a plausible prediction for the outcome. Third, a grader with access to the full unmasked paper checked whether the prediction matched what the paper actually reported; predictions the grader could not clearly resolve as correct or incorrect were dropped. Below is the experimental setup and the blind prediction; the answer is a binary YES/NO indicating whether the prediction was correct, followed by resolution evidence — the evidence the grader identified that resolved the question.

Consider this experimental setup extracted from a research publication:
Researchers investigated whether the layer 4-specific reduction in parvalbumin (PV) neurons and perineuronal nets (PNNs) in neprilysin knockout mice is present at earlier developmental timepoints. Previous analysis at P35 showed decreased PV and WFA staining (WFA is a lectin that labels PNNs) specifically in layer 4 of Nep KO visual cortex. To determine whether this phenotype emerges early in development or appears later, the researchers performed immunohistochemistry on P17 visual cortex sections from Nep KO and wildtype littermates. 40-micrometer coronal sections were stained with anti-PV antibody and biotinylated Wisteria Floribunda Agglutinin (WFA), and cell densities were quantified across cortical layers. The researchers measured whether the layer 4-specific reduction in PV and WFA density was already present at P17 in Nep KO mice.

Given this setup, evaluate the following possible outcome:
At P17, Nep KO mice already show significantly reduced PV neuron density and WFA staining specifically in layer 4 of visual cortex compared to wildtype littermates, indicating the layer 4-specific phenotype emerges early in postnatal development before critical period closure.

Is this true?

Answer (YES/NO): YES